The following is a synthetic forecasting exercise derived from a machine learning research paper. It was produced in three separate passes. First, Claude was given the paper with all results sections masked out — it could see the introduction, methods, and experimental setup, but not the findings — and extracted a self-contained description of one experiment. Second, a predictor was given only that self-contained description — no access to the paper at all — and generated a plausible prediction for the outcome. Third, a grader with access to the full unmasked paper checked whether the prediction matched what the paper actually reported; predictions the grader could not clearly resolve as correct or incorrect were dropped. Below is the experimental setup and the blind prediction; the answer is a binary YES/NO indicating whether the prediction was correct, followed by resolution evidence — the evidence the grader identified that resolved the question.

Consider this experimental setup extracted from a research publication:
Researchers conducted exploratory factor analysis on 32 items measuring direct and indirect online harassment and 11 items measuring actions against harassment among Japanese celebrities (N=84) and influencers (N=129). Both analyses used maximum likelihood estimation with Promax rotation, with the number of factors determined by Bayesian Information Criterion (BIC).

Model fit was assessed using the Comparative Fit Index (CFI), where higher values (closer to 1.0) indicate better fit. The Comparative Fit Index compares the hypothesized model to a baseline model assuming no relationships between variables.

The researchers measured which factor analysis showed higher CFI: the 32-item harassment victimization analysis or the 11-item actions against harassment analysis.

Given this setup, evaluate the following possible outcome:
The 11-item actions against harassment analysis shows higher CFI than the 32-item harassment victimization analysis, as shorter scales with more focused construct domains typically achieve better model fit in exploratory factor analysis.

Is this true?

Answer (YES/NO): YES